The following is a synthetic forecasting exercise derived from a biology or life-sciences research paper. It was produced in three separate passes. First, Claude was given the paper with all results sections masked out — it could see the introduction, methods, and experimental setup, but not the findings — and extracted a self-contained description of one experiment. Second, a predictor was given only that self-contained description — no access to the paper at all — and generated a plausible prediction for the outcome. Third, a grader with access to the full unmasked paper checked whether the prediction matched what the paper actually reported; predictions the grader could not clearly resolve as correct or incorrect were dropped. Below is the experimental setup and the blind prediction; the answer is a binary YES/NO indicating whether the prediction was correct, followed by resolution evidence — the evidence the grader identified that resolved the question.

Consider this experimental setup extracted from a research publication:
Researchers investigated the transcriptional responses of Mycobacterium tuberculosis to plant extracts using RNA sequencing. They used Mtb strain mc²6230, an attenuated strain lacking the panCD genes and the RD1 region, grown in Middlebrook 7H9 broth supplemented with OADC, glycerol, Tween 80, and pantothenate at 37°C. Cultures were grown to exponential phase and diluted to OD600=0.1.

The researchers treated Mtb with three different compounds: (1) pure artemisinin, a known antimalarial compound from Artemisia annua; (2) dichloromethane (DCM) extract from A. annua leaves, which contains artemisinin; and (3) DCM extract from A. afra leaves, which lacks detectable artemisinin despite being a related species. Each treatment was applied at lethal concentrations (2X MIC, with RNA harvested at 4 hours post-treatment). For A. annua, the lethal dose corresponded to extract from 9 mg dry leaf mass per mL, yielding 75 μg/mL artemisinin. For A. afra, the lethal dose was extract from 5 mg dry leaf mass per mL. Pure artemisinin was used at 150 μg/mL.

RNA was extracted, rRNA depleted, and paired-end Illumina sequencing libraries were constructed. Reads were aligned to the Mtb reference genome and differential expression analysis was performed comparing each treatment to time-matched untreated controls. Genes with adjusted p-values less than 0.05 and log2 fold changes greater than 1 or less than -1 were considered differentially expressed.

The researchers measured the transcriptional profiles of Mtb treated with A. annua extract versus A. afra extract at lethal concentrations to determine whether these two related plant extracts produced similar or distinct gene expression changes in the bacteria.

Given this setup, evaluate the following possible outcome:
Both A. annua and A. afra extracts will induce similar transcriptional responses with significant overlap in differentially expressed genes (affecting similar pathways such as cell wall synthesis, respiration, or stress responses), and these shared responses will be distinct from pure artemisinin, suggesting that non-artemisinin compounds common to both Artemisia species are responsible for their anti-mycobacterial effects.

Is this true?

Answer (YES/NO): NO